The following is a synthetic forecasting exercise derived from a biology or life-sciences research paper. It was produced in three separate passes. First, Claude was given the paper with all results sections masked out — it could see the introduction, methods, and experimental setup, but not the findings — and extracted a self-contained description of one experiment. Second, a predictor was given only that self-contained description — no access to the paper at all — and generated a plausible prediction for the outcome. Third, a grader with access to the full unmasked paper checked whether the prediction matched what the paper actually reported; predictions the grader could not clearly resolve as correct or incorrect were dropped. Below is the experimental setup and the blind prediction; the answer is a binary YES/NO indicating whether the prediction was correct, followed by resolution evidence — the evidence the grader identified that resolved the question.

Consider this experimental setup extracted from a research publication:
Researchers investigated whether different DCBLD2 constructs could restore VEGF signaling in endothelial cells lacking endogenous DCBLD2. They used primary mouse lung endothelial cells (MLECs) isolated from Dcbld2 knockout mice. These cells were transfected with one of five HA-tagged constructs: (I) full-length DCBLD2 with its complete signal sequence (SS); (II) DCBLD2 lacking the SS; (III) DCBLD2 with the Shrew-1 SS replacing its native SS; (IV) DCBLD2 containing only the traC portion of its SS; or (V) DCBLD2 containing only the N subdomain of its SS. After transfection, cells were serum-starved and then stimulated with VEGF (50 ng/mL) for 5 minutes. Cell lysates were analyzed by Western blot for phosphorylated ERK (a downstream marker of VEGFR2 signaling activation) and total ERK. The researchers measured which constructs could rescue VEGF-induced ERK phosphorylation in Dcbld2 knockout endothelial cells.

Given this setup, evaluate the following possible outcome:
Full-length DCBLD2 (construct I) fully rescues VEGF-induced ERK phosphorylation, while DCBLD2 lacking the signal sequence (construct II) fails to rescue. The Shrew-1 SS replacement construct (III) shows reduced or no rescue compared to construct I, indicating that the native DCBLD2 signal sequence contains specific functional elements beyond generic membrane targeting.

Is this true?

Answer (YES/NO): NO